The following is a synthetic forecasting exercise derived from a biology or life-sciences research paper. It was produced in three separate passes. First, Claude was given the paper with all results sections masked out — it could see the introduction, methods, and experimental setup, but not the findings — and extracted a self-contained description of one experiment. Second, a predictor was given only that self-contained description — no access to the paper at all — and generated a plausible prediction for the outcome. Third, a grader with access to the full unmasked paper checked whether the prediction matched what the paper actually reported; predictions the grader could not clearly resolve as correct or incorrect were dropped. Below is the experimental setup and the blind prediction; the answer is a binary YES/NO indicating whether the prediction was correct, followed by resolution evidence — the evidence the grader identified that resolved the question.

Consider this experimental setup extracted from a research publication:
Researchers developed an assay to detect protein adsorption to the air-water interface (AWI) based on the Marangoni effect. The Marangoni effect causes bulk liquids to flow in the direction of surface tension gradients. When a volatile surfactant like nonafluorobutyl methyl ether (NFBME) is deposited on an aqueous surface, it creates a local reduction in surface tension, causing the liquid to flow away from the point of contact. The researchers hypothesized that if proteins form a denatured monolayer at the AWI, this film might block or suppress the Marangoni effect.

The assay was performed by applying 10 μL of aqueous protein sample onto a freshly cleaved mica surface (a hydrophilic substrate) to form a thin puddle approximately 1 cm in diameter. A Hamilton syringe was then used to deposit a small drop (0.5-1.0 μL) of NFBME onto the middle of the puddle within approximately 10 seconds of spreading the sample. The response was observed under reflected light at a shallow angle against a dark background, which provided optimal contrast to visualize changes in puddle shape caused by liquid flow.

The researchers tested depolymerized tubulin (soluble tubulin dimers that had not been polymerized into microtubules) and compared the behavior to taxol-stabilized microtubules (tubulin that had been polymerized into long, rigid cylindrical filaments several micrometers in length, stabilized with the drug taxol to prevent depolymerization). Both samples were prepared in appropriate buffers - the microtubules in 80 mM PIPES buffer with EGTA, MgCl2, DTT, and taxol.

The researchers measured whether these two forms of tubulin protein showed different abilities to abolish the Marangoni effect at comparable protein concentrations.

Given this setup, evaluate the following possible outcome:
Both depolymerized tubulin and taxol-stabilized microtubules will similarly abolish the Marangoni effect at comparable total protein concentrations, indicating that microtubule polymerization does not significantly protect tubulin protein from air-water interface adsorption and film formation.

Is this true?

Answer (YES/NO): NO